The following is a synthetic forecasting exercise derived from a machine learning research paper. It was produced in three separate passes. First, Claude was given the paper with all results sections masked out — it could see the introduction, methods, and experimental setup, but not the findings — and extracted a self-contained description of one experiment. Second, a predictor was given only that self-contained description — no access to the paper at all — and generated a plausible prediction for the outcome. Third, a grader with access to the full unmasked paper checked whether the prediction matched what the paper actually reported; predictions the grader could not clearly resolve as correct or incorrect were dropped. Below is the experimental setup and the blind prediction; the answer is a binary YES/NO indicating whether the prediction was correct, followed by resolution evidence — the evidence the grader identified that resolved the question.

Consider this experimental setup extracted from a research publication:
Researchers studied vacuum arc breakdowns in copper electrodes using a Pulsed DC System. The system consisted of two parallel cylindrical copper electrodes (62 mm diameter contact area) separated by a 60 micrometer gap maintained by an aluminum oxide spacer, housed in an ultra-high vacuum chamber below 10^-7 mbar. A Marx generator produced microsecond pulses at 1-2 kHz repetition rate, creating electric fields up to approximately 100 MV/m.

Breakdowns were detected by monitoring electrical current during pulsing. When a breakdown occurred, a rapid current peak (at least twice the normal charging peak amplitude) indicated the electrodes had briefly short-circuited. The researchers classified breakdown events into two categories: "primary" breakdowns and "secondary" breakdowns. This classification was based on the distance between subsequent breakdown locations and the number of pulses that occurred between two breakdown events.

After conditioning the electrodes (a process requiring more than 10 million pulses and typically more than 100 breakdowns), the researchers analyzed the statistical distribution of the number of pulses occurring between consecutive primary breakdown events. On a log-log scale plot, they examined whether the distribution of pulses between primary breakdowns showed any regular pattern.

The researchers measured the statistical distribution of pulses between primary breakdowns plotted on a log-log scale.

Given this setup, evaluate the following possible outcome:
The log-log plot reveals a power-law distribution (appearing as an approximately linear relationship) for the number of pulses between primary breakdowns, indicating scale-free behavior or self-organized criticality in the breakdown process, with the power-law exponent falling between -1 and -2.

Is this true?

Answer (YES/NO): YES